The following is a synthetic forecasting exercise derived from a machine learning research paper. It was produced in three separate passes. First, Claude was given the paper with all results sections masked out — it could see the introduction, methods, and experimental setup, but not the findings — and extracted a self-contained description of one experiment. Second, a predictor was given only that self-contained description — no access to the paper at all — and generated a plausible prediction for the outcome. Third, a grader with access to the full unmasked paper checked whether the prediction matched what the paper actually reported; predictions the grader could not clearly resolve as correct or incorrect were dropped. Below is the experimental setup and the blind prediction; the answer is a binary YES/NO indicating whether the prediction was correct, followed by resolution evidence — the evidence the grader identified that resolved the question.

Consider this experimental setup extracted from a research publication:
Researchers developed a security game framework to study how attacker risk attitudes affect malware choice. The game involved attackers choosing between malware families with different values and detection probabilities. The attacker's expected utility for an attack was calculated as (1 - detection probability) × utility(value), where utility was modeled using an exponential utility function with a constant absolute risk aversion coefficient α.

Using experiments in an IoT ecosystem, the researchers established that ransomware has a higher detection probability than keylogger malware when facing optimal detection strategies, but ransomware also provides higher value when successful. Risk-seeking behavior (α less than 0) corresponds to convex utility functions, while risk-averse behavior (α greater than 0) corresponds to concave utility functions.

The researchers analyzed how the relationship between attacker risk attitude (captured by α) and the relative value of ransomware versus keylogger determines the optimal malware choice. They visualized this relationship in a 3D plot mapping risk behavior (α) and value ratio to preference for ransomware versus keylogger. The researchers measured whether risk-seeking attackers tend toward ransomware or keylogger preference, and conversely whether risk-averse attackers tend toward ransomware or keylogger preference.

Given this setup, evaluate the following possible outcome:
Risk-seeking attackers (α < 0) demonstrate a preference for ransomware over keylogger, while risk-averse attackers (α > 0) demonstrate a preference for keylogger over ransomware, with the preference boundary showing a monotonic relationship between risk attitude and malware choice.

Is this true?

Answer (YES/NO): YES